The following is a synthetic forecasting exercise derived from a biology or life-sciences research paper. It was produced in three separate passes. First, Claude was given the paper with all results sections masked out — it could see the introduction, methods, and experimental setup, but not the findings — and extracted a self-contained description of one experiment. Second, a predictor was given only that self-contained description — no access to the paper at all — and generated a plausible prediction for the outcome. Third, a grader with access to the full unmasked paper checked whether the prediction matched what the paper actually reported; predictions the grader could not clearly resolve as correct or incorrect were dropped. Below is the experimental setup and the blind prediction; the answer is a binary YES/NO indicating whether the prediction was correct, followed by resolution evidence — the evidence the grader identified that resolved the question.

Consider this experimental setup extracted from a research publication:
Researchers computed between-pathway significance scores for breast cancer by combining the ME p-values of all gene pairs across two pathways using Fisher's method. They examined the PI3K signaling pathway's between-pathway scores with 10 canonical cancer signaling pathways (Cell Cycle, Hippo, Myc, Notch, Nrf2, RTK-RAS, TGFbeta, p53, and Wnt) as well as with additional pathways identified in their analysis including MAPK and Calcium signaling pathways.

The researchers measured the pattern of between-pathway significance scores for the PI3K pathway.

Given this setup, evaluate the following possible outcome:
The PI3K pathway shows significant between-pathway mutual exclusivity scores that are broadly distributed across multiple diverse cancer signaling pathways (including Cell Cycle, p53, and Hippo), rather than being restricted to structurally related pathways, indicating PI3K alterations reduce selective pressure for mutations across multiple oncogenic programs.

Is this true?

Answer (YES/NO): NO